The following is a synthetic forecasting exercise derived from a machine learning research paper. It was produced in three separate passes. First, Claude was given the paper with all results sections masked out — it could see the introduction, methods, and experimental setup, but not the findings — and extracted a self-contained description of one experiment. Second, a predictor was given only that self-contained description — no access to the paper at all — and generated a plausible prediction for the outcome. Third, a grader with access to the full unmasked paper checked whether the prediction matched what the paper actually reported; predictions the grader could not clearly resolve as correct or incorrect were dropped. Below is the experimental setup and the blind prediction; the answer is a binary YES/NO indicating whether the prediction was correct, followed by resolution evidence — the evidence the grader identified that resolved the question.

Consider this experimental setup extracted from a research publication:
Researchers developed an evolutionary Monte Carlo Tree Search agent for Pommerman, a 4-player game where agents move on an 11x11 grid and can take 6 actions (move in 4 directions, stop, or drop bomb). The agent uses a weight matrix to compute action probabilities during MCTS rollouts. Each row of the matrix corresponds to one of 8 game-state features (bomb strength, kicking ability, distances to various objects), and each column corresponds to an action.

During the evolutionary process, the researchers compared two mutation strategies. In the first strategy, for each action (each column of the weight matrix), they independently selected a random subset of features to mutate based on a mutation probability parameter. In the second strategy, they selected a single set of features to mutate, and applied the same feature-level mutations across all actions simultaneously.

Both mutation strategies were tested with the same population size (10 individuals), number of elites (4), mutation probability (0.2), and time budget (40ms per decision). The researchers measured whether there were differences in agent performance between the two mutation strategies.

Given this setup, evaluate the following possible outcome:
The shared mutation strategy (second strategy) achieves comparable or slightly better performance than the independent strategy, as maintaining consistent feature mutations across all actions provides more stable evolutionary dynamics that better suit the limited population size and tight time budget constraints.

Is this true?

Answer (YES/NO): YES